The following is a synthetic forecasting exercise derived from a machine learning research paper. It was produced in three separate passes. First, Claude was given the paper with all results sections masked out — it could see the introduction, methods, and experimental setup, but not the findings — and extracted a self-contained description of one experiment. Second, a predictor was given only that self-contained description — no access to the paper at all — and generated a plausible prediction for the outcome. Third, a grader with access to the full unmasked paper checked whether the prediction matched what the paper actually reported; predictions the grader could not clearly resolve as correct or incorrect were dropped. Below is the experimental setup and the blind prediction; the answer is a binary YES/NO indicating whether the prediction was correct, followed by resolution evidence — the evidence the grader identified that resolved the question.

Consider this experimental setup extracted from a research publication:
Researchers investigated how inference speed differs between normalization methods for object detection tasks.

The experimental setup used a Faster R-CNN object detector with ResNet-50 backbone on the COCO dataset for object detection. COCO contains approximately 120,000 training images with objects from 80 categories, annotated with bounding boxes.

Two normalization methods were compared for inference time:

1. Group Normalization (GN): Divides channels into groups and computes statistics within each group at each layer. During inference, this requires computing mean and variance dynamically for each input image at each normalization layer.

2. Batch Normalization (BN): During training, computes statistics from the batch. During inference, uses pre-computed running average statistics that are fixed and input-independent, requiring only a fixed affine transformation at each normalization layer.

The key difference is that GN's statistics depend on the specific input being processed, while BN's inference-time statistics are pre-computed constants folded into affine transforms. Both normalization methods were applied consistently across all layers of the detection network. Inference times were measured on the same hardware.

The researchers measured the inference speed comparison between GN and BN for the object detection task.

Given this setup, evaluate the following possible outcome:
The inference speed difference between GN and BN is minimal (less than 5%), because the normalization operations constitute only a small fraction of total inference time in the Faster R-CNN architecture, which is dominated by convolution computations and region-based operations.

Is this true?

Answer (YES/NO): NO